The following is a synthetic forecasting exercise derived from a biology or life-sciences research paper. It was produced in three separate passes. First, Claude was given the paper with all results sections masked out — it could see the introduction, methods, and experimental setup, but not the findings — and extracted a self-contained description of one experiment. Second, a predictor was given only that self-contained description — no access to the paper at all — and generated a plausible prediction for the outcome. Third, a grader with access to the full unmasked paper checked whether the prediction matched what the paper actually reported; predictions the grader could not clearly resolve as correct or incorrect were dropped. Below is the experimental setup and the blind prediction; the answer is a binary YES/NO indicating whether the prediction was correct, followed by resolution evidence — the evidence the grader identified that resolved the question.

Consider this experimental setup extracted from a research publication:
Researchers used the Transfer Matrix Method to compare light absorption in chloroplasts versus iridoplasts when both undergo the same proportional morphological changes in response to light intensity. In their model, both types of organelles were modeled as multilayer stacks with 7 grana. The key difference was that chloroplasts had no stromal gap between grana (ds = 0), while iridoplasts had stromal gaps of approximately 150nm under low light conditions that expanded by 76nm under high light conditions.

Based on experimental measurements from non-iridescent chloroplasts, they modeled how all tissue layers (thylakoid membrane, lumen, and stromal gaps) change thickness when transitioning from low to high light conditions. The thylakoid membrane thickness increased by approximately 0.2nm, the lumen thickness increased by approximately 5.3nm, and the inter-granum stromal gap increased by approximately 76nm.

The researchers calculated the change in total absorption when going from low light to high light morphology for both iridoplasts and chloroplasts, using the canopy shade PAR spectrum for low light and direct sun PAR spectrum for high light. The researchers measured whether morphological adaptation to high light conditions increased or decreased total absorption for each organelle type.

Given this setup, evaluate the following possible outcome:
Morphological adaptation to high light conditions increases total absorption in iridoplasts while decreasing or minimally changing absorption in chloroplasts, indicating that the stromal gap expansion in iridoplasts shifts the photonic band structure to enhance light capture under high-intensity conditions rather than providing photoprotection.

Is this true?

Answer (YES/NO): NO